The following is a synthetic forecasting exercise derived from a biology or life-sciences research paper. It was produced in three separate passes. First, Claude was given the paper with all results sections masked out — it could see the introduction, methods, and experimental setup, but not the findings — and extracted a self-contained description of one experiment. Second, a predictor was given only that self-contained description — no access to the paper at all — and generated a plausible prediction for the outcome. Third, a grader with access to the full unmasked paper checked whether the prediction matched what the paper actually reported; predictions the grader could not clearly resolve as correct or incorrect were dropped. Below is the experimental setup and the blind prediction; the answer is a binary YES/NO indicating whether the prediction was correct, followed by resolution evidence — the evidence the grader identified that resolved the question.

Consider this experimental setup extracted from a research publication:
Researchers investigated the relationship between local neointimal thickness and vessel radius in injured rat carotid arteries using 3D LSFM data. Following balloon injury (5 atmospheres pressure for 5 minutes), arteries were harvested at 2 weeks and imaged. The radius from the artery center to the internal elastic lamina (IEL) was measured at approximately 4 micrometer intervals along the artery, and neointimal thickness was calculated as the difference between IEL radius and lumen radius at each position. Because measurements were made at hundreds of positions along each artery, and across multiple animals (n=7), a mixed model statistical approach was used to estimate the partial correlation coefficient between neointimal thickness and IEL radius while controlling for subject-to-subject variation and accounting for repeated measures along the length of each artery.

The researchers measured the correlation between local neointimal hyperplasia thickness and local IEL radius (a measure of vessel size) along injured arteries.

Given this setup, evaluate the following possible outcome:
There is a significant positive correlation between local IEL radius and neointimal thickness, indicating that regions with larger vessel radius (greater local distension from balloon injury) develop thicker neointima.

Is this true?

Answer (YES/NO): YES